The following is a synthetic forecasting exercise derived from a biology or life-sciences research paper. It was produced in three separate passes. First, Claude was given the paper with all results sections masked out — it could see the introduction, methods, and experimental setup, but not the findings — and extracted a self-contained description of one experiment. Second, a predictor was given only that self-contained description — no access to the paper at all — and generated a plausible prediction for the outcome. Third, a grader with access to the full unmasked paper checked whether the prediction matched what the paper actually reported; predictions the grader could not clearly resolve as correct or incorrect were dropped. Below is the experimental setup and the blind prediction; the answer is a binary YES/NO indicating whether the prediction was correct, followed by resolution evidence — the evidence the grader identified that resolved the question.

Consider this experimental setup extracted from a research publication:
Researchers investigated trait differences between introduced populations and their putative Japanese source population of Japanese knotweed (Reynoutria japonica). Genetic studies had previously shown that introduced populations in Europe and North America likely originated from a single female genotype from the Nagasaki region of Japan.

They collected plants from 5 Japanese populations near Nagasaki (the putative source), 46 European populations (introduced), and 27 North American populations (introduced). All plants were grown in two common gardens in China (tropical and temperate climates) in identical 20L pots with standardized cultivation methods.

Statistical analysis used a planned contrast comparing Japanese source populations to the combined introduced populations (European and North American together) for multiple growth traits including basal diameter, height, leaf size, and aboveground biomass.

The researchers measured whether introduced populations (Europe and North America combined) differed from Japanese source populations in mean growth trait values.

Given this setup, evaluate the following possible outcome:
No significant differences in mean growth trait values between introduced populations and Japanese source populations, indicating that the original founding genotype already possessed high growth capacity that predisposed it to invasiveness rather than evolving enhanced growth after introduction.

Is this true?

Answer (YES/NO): YES